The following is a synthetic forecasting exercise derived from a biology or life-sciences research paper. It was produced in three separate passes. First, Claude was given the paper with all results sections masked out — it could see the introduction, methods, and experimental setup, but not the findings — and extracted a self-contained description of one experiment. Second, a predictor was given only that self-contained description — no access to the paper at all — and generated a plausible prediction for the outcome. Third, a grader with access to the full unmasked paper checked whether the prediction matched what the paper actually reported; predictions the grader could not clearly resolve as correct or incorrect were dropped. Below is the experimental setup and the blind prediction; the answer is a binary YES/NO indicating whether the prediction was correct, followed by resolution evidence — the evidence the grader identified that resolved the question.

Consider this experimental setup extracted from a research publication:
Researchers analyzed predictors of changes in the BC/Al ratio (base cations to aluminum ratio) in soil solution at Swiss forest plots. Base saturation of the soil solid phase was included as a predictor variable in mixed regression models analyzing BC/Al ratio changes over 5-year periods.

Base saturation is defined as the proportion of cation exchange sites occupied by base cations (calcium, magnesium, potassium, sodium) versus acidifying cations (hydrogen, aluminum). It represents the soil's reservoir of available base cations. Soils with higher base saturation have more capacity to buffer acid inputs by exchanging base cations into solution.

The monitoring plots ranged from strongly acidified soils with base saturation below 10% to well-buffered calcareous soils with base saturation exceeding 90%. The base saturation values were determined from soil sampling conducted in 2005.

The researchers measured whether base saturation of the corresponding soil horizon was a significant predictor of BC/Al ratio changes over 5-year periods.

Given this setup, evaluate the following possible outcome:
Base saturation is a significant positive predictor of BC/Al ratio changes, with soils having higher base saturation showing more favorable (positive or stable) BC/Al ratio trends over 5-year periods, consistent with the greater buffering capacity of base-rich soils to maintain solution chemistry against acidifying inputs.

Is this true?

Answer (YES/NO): YES